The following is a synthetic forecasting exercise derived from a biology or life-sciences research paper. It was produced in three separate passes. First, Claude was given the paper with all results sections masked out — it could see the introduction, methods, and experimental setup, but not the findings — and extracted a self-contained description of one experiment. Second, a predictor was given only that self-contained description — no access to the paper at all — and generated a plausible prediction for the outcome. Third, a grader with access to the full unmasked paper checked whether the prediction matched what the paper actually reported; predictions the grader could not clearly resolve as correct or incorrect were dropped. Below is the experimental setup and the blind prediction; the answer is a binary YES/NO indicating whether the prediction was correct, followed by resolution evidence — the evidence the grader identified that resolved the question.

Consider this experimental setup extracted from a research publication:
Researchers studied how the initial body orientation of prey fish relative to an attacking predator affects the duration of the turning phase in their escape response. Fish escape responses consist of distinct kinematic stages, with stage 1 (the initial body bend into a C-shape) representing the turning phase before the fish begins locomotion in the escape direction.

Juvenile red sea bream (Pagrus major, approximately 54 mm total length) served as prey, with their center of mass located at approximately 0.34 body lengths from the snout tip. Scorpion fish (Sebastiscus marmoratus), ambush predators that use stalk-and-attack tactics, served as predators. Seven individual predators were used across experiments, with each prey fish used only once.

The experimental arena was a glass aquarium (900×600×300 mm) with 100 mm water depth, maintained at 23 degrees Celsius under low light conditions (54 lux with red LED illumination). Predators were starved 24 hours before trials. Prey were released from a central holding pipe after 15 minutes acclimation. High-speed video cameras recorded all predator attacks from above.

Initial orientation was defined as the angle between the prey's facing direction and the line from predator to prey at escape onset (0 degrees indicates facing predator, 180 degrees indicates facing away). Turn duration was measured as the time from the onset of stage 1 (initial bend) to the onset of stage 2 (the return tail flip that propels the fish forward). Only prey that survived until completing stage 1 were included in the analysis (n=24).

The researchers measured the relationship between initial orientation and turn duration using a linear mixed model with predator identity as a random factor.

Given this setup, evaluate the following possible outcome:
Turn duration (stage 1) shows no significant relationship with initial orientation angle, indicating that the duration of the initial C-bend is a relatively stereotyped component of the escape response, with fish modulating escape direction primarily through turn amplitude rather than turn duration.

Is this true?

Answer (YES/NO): NO